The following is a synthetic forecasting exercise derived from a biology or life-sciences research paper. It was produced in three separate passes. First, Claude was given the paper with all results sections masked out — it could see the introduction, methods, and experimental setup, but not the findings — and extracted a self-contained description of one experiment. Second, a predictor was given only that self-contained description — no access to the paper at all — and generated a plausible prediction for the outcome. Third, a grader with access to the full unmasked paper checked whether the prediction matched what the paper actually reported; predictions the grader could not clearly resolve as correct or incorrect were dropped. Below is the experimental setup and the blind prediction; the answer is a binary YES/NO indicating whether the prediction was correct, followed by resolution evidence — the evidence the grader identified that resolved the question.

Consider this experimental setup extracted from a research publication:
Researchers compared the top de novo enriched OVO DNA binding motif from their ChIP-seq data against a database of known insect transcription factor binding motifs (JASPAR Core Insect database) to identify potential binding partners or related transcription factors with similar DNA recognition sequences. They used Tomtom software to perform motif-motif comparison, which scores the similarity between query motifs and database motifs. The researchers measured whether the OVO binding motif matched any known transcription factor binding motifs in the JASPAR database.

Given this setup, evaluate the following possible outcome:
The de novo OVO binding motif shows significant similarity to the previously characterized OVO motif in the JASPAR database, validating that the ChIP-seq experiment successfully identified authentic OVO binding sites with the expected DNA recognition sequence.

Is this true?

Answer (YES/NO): YES